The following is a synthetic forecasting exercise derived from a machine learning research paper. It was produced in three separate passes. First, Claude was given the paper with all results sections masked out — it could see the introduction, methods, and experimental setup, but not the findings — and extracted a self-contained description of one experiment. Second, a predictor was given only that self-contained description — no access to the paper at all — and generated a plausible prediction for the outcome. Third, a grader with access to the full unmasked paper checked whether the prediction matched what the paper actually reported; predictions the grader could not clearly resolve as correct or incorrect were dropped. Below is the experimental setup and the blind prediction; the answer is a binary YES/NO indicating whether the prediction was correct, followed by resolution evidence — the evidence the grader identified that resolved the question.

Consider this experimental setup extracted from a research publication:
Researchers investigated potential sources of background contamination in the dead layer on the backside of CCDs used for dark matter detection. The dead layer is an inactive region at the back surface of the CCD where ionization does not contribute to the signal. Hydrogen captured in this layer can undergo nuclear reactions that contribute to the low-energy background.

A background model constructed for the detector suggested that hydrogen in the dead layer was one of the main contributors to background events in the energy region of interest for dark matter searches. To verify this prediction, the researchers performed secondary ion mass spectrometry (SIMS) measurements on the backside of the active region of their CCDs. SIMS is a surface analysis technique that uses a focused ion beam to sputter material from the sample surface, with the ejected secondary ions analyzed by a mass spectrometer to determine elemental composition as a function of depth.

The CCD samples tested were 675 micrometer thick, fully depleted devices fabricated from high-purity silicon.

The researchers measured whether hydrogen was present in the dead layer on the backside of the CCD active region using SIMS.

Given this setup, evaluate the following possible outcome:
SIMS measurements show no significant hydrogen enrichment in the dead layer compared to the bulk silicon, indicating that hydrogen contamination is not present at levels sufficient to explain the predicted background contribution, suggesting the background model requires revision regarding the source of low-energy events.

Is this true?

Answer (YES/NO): NO